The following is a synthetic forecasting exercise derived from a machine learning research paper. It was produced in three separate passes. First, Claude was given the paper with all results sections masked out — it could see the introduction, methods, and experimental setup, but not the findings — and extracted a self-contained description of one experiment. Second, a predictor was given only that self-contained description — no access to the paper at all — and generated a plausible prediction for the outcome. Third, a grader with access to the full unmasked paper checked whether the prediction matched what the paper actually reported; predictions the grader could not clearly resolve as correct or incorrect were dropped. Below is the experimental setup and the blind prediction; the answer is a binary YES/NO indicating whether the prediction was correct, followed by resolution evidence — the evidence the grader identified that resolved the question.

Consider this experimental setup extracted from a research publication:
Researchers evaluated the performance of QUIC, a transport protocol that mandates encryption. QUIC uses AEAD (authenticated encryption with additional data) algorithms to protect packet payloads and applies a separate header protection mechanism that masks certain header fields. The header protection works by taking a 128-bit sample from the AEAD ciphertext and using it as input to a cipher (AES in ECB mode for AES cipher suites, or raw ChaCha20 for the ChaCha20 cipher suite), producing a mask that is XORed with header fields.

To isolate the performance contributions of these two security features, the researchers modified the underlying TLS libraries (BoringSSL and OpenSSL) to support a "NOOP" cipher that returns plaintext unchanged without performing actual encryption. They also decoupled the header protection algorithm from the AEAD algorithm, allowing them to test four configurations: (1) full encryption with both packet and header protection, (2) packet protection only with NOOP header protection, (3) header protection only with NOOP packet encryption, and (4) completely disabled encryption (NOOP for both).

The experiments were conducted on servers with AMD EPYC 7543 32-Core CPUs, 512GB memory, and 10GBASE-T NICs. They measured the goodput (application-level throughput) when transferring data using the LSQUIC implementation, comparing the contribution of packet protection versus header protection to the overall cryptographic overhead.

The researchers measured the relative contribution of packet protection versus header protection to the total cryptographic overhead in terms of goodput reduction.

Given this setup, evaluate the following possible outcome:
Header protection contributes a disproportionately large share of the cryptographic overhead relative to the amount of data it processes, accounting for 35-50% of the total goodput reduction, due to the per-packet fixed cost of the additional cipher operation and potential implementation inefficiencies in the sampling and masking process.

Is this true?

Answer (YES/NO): NO